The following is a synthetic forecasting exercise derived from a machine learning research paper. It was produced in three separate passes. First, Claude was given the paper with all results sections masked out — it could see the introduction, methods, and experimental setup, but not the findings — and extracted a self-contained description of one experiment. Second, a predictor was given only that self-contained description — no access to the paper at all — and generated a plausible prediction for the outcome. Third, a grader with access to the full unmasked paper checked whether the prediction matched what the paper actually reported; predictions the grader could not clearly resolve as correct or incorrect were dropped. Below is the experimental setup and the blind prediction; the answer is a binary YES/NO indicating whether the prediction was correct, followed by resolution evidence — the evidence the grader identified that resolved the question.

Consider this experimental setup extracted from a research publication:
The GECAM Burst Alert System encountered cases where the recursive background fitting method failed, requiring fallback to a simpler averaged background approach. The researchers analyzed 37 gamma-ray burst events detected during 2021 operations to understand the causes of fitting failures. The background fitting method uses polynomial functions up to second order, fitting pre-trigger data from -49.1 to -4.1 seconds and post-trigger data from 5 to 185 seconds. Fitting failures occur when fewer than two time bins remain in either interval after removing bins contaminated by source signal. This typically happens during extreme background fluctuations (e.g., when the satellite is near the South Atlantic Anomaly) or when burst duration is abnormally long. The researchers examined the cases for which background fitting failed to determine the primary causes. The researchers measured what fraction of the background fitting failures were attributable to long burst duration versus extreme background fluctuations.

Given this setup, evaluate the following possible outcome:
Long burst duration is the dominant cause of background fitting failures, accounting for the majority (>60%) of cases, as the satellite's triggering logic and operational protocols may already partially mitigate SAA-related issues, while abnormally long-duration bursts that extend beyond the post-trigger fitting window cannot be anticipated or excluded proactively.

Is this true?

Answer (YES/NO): YES